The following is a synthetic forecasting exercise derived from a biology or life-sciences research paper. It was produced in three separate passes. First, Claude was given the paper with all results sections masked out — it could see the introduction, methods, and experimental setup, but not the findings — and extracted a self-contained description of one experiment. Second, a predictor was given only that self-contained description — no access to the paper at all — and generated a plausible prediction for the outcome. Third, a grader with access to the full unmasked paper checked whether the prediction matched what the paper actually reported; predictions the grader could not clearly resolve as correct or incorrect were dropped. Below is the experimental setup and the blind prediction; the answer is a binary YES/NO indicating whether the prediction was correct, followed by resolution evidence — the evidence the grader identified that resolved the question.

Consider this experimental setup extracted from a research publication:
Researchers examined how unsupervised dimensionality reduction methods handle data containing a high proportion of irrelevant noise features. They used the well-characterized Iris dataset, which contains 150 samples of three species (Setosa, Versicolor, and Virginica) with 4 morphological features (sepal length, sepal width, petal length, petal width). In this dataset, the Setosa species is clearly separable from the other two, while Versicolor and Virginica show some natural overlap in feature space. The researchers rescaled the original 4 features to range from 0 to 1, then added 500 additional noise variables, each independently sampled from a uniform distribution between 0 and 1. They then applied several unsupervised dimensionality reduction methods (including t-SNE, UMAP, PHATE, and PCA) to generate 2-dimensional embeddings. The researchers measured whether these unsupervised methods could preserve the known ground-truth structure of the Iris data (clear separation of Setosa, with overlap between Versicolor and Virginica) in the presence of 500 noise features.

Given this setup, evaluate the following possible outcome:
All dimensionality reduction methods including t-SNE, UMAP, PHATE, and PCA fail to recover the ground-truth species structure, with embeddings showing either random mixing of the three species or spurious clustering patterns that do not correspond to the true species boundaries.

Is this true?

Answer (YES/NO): YES